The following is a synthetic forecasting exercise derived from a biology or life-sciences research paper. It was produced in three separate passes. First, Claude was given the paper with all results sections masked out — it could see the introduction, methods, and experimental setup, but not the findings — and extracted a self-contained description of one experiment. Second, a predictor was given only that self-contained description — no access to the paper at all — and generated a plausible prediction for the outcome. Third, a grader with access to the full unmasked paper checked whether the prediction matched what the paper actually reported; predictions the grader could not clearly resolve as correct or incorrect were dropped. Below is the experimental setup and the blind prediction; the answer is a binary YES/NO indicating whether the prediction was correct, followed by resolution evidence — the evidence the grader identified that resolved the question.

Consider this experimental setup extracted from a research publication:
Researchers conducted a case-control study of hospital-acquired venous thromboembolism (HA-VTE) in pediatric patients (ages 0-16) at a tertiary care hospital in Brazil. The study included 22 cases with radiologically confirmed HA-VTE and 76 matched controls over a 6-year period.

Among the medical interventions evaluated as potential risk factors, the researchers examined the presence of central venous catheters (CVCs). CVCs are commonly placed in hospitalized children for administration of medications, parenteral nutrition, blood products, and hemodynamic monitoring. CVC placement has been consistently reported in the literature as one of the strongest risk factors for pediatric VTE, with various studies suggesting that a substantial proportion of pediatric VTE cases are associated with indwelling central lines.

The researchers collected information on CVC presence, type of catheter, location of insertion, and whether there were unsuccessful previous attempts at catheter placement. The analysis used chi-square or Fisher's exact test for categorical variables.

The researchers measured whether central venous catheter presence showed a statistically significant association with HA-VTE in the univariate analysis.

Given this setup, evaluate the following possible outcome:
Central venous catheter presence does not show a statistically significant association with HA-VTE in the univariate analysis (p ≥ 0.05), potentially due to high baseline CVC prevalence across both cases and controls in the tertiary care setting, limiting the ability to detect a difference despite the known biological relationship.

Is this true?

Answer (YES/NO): NO